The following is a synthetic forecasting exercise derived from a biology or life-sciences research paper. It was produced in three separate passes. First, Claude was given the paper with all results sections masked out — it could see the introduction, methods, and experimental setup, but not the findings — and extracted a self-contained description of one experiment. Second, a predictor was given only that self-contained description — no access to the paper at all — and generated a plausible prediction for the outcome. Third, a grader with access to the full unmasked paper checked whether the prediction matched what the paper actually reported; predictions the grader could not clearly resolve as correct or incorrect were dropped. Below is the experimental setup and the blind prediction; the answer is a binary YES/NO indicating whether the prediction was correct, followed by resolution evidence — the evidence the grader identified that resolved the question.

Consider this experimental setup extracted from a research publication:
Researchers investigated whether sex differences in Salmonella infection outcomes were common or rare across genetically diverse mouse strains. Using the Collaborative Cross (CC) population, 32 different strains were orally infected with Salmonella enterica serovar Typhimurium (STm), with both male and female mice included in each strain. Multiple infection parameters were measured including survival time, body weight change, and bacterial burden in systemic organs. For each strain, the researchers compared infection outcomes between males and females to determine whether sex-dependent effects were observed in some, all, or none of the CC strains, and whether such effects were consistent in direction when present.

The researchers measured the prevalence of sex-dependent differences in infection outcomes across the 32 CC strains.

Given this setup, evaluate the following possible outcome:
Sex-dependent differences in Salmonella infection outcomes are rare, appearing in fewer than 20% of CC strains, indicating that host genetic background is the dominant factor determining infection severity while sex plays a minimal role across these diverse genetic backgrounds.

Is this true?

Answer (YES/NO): NO